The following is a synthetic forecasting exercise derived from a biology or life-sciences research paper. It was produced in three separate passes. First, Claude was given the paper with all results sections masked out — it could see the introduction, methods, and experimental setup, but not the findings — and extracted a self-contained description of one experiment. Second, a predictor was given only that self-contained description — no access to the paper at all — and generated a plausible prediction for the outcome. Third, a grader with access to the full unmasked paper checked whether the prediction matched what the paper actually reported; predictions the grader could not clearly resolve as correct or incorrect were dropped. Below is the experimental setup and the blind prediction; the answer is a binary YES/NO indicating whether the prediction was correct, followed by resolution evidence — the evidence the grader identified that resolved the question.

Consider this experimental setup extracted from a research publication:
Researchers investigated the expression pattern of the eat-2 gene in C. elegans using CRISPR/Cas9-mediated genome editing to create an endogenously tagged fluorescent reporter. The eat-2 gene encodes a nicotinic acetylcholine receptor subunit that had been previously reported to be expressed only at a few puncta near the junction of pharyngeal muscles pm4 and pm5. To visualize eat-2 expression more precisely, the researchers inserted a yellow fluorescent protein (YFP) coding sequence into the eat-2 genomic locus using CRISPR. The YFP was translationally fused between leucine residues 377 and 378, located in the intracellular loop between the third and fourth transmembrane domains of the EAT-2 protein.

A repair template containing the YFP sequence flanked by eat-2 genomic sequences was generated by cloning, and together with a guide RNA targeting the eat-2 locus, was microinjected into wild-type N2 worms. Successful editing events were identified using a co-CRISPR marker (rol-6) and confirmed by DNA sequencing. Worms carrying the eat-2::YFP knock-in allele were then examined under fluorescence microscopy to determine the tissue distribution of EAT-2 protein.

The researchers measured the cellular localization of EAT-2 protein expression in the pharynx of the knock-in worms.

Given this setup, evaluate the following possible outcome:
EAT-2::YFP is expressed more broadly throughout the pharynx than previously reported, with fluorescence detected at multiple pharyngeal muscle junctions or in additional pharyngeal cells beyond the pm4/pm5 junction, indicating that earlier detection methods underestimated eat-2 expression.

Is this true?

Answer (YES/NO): YES